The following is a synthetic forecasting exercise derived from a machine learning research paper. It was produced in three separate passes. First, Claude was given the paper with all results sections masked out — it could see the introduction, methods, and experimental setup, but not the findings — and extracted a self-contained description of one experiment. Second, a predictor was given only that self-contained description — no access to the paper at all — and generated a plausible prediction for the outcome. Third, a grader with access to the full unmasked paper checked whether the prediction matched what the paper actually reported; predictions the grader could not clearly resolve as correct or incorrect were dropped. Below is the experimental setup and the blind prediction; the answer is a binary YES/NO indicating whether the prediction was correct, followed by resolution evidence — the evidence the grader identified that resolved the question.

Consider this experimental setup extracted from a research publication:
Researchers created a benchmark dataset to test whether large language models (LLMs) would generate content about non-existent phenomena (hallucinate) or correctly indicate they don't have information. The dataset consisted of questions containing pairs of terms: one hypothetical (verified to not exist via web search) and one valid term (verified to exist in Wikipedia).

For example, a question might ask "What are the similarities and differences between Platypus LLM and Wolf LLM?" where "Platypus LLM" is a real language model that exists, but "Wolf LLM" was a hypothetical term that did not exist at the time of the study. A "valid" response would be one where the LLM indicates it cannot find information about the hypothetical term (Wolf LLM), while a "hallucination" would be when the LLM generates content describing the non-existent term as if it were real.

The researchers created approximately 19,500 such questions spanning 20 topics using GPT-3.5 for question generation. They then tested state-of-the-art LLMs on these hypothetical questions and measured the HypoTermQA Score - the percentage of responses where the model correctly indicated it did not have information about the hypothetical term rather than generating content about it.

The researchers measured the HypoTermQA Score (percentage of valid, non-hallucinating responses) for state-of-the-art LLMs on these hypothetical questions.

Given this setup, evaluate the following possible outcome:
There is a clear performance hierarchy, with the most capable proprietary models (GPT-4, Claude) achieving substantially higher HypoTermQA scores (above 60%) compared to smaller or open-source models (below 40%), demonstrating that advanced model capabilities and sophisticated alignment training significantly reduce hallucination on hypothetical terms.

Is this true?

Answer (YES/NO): NO